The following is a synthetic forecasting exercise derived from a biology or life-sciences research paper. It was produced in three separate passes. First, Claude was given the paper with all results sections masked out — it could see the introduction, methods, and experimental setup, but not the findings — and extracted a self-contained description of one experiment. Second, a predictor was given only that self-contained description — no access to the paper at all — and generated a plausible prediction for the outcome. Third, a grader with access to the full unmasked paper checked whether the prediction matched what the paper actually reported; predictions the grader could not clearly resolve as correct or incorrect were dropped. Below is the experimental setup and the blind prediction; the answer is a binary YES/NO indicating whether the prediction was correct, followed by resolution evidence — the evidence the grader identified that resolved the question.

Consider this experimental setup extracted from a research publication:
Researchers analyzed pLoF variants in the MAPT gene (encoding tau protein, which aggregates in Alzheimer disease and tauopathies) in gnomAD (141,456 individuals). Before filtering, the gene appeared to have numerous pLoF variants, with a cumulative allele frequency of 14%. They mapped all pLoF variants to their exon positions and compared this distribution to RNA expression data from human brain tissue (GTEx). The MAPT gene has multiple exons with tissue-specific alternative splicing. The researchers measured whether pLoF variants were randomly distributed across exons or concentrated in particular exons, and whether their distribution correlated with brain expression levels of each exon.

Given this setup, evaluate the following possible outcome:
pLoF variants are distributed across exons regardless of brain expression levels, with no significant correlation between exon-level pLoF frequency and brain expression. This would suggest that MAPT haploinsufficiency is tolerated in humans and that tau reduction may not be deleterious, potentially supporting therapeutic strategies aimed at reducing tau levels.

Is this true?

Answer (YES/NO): NO